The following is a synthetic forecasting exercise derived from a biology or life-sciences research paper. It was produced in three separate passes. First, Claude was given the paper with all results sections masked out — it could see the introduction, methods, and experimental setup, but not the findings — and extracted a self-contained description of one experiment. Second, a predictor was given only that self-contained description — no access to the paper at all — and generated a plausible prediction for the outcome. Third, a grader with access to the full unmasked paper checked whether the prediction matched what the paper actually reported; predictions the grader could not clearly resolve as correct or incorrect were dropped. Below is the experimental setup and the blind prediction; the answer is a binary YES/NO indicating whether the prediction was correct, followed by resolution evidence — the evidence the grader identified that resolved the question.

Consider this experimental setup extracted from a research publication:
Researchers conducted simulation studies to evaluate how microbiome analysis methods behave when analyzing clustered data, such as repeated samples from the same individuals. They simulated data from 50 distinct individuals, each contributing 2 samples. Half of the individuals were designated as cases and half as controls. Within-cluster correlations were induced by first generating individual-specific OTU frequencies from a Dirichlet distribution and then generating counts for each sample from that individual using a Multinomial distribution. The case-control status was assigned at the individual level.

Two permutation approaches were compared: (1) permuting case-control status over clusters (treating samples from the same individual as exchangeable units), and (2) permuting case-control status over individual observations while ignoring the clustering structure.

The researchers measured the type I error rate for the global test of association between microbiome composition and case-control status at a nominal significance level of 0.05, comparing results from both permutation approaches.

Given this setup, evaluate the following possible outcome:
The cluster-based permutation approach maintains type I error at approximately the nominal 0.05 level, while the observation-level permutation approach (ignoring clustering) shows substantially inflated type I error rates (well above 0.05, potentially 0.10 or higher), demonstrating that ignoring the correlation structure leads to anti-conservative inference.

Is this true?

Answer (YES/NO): YES